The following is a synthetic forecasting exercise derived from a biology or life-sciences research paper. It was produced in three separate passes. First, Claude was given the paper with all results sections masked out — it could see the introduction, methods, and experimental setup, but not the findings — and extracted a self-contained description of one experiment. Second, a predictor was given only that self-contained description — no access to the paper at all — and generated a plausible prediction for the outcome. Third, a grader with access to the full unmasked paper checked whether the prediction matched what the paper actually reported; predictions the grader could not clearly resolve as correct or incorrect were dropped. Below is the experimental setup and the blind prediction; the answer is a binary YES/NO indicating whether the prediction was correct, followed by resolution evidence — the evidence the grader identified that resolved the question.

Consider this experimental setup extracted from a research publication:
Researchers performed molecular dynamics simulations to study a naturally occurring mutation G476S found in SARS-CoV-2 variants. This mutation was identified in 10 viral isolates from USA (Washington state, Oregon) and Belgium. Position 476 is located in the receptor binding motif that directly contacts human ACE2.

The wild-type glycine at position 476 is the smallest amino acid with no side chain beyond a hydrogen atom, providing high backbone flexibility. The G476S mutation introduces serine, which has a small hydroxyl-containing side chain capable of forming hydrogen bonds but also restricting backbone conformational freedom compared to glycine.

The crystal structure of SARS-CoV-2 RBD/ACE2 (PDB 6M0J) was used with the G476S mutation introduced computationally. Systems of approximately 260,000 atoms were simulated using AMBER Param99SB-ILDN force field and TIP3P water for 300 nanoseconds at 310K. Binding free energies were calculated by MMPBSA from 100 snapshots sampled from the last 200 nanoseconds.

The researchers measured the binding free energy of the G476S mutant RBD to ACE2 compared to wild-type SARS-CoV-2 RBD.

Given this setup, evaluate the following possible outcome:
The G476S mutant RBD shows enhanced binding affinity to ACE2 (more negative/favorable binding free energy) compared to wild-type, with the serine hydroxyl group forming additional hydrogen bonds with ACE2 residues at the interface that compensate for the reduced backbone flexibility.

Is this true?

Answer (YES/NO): NO